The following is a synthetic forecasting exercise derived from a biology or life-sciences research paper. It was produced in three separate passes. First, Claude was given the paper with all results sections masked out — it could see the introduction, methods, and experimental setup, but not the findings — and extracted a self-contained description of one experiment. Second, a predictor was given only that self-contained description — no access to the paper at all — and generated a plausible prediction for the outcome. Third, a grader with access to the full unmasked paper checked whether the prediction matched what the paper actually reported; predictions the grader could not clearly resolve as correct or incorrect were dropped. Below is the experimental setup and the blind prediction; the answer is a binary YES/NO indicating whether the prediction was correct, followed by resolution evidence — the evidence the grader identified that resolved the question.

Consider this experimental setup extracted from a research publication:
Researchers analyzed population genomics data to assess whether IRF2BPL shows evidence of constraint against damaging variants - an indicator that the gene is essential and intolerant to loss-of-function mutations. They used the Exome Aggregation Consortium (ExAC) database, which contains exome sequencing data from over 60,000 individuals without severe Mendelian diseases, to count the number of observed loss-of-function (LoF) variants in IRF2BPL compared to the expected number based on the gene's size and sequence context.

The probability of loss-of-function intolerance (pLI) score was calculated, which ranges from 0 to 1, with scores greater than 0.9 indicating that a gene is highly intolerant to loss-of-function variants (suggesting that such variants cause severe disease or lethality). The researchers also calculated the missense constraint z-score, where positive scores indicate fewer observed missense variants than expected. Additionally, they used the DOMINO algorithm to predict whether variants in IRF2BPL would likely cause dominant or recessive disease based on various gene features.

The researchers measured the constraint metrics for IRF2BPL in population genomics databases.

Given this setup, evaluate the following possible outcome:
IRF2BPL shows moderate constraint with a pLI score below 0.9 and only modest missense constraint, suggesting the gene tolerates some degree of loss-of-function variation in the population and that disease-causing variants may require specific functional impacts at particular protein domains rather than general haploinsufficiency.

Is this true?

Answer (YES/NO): NO